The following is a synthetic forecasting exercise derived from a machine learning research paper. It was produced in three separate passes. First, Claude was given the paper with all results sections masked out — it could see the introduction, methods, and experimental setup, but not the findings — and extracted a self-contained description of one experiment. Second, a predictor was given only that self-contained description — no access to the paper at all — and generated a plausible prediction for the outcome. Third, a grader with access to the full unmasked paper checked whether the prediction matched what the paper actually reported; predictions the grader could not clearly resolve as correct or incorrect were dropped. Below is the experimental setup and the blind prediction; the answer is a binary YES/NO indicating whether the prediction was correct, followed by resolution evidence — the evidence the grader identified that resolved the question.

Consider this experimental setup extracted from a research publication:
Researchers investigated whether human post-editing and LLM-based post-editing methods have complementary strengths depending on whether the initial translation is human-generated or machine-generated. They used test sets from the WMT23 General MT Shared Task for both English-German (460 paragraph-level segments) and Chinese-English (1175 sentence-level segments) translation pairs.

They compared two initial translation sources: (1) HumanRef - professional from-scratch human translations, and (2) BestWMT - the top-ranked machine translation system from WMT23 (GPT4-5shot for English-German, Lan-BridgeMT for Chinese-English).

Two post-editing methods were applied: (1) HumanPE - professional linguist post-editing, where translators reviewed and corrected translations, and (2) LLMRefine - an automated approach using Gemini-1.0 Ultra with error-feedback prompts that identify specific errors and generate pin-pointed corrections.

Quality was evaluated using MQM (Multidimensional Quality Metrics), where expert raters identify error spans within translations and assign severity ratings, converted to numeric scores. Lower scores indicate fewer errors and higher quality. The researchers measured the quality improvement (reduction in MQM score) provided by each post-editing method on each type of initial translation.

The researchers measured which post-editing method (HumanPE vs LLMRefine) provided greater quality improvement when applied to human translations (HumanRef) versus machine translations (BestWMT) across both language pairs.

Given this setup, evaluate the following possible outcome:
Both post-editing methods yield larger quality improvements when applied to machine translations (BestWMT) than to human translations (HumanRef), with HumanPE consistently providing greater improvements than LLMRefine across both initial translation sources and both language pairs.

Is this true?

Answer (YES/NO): NO